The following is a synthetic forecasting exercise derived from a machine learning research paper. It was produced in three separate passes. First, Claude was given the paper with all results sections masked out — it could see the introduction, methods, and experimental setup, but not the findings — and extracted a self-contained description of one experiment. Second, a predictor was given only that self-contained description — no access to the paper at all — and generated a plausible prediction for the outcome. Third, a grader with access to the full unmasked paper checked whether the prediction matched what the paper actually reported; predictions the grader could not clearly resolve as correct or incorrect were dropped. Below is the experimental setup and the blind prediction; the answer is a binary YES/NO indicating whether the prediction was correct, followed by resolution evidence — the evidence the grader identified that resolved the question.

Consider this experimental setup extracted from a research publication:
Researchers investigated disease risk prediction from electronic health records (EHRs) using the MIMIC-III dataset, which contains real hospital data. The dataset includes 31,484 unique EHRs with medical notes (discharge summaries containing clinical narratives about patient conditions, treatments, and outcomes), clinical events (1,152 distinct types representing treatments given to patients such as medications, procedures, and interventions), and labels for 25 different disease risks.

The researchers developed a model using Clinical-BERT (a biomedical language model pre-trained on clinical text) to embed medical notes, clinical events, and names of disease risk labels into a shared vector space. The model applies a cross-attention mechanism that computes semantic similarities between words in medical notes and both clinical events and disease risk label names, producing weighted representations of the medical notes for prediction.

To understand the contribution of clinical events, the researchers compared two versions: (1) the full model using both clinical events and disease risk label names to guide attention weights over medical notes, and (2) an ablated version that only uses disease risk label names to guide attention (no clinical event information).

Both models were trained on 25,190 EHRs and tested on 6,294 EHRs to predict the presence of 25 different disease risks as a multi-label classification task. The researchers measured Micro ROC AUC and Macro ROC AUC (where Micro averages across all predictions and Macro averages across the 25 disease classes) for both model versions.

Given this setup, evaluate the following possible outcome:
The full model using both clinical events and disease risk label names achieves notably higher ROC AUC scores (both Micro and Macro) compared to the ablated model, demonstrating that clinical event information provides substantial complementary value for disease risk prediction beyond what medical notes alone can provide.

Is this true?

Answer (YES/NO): NO